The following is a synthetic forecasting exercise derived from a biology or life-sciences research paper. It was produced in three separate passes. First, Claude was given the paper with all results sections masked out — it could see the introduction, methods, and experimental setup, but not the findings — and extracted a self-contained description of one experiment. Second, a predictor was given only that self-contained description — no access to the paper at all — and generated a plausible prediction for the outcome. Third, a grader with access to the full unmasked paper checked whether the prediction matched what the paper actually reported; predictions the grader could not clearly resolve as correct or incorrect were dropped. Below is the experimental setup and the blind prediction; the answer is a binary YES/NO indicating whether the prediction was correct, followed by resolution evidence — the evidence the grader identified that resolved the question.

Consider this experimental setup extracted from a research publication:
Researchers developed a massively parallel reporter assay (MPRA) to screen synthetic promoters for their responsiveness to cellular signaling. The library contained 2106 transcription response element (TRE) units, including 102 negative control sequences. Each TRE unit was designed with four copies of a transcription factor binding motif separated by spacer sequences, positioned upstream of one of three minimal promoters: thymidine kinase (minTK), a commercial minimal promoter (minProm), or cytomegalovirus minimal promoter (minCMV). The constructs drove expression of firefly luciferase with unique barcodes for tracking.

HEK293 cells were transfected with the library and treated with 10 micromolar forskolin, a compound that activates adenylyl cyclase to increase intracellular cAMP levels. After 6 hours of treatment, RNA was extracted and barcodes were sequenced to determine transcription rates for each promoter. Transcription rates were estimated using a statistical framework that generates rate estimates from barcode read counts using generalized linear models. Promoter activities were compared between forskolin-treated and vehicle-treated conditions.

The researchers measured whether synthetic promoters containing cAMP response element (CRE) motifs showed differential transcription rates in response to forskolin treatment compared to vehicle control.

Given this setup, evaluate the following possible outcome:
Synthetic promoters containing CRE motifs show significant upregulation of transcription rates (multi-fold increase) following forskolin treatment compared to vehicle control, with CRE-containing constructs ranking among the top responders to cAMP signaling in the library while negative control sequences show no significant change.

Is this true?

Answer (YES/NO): YES